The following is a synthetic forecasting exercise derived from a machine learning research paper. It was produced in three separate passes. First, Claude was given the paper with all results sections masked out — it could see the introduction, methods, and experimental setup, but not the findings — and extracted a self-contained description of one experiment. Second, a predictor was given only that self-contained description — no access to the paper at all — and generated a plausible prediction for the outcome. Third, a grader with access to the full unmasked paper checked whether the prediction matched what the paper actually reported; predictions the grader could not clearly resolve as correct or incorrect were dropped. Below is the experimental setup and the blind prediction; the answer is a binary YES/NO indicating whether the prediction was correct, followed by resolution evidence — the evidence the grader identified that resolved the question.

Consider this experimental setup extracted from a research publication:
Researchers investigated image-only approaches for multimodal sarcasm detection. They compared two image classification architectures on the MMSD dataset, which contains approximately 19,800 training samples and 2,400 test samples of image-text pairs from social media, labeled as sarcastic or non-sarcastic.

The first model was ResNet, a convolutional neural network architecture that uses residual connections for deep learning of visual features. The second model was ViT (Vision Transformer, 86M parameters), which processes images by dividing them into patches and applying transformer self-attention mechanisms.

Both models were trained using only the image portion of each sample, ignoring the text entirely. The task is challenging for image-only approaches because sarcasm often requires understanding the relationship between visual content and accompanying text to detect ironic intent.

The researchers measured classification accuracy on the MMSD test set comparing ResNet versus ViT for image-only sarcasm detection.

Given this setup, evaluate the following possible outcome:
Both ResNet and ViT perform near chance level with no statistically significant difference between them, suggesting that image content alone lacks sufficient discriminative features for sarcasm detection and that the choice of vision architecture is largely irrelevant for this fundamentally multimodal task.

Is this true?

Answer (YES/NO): NO